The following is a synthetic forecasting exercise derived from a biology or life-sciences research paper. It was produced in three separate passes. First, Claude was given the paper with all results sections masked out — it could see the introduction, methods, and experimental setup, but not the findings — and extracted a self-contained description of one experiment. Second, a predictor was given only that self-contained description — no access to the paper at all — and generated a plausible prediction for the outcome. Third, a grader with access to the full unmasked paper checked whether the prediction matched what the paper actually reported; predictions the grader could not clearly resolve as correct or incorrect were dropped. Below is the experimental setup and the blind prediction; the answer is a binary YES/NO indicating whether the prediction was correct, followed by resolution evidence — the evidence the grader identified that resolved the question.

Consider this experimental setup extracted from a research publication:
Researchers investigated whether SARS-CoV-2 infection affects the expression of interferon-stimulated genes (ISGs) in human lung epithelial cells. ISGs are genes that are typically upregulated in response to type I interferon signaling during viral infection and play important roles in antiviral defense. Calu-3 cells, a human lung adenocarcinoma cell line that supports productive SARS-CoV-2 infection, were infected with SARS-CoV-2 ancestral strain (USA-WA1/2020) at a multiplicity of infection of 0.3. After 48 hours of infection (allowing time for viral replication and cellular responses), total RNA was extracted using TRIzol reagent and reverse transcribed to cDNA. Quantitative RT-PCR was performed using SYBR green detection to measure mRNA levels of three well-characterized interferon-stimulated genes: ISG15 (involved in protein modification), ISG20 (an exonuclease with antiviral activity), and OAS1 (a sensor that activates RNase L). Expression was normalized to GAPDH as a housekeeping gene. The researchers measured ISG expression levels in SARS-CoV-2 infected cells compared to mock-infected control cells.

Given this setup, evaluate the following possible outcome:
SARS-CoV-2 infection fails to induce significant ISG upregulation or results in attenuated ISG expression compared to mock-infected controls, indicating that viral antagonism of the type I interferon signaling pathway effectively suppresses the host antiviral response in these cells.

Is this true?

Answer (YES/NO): NO